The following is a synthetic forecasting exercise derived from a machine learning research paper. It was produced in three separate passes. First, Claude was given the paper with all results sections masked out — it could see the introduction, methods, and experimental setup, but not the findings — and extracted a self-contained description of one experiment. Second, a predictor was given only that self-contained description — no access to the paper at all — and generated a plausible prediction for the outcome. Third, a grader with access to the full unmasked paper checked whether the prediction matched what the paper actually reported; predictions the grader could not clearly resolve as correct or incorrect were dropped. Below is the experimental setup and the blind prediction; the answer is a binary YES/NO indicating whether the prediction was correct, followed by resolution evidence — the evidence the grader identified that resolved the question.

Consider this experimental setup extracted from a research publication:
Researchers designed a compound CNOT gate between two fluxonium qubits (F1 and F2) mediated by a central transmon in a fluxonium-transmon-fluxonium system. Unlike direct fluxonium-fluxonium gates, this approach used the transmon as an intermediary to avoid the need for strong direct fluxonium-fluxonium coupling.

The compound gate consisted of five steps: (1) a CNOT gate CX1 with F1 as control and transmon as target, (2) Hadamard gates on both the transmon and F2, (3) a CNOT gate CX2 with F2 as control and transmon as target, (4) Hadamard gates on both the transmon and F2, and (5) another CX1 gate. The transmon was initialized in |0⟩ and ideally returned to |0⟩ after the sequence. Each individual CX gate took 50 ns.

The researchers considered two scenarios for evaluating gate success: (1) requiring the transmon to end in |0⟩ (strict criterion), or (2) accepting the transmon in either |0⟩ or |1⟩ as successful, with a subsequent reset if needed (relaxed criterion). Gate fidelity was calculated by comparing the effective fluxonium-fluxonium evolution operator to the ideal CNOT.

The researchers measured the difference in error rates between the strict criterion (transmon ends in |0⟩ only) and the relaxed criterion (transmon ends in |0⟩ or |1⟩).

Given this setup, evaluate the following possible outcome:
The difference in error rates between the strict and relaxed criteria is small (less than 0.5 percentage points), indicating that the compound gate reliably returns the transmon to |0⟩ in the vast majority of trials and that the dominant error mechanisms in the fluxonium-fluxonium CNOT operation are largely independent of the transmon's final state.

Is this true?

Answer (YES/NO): YES